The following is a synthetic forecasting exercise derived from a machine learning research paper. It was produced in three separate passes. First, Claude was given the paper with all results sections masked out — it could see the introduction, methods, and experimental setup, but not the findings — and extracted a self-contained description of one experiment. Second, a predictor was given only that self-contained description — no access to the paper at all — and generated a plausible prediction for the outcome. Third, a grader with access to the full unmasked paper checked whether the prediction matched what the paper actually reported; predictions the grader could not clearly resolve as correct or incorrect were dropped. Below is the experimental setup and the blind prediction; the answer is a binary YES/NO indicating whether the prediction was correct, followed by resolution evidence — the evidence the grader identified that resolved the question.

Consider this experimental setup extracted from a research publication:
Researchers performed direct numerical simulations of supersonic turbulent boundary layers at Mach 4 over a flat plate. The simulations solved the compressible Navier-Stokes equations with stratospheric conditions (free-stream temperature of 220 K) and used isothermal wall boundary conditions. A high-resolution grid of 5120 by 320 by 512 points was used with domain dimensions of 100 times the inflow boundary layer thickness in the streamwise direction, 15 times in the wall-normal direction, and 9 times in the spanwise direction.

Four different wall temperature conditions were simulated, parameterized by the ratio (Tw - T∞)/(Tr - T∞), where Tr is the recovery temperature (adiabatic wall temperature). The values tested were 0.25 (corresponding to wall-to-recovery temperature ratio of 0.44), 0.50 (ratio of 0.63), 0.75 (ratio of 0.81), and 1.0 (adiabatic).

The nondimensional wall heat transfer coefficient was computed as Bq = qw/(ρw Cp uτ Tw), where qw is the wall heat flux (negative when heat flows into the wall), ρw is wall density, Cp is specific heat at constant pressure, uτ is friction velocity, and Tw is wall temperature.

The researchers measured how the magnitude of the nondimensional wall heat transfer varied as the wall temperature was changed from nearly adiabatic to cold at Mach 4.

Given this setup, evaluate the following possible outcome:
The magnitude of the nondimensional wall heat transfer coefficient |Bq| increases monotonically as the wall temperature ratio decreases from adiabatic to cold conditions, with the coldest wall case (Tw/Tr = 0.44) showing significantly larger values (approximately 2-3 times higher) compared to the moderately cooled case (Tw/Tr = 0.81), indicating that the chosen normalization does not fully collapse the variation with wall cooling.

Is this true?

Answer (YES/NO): NO